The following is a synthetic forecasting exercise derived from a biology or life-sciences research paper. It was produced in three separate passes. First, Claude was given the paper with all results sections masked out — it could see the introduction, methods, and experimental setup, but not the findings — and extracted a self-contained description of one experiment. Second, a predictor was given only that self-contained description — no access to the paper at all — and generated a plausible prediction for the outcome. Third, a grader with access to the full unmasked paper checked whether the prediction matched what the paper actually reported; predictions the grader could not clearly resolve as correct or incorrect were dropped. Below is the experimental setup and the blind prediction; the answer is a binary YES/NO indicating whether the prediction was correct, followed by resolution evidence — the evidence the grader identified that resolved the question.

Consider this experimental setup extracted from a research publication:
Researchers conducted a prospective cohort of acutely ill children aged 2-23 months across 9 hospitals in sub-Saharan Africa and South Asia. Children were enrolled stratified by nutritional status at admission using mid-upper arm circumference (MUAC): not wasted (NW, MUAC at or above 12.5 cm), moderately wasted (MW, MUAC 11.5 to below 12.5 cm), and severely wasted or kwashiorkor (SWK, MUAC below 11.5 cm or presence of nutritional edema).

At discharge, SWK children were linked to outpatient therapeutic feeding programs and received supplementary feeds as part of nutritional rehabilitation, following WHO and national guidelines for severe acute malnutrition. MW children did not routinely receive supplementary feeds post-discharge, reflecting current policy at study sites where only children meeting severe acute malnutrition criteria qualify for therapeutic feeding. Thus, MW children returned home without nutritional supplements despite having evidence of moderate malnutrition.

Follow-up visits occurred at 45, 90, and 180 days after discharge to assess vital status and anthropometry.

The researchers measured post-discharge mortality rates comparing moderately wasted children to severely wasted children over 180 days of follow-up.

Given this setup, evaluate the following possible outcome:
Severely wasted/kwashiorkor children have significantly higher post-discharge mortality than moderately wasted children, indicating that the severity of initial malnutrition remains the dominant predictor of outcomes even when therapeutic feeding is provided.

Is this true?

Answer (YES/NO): YES